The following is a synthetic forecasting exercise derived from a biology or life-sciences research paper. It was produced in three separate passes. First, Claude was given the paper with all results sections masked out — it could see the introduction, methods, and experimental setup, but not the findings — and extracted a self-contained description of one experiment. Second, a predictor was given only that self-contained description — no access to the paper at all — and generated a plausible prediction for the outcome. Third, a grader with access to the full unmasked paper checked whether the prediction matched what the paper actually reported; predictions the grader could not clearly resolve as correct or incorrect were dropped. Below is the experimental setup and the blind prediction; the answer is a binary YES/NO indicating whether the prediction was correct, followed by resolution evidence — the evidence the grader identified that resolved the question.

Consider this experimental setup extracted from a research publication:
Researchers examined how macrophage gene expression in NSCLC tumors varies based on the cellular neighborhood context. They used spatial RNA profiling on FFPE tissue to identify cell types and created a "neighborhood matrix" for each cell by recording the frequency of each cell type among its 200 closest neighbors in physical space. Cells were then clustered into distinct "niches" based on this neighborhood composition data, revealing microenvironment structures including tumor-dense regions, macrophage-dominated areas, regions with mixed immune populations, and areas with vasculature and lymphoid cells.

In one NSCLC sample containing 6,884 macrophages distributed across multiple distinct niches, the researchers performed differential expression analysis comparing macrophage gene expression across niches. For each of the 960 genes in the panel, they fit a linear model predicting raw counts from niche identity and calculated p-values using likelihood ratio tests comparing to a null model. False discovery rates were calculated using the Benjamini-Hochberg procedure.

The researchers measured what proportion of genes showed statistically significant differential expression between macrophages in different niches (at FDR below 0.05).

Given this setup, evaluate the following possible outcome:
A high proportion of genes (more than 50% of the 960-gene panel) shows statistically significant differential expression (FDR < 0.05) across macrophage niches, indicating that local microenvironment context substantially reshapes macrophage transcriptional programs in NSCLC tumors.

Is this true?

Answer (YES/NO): NO